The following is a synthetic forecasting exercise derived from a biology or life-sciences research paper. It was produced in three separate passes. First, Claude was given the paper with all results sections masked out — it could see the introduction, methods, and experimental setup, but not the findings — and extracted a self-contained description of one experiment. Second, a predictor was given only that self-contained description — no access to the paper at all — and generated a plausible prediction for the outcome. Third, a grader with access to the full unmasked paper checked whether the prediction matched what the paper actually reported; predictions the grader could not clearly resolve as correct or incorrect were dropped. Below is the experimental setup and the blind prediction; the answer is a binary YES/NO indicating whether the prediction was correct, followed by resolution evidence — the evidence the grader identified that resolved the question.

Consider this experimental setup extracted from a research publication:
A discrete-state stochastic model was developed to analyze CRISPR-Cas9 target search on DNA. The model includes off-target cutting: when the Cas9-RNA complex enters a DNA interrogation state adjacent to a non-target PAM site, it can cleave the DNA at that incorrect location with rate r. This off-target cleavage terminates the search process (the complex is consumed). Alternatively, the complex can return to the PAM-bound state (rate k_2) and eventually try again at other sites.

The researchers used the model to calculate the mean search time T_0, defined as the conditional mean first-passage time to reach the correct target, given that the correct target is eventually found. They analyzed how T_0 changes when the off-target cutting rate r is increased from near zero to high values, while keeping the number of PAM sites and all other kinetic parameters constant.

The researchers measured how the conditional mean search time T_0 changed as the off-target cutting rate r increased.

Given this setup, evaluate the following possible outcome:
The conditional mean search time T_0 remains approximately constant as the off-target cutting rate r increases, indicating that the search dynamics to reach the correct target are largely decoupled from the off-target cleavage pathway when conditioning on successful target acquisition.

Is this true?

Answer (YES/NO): NO